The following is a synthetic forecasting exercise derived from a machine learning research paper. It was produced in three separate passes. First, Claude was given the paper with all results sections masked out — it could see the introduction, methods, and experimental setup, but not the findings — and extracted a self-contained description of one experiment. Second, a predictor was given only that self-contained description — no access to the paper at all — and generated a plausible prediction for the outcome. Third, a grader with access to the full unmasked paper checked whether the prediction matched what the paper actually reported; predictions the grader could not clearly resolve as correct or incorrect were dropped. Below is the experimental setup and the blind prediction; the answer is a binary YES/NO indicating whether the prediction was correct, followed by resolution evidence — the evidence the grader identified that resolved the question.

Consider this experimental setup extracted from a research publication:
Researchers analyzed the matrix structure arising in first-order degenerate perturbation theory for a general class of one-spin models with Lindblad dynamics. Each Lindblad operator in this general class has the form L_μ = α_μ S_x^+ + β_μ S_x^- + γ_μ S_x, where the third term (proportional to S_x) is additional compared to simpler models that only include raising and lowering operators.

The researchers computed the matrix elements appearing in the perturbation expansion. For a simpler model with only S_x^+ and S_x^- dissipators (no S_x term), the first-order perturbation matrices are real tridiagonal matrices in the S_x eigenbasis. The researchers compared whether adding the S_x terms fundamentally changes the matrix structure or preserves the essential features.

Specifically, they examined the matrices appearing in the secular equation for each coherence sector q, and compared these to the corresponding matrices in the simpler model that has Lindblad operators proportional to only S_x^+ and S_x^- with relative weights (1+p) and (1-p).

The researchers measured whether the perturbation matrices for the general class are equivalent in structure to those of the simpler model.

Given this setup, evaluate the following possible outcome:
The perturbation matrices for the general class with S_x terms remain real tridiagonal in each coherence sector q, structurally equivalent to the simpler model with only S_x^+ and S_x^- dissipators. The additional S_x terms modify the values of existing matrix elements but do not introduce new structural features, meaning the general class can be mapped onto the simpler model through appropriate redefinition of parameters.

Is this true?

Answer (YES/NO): YES